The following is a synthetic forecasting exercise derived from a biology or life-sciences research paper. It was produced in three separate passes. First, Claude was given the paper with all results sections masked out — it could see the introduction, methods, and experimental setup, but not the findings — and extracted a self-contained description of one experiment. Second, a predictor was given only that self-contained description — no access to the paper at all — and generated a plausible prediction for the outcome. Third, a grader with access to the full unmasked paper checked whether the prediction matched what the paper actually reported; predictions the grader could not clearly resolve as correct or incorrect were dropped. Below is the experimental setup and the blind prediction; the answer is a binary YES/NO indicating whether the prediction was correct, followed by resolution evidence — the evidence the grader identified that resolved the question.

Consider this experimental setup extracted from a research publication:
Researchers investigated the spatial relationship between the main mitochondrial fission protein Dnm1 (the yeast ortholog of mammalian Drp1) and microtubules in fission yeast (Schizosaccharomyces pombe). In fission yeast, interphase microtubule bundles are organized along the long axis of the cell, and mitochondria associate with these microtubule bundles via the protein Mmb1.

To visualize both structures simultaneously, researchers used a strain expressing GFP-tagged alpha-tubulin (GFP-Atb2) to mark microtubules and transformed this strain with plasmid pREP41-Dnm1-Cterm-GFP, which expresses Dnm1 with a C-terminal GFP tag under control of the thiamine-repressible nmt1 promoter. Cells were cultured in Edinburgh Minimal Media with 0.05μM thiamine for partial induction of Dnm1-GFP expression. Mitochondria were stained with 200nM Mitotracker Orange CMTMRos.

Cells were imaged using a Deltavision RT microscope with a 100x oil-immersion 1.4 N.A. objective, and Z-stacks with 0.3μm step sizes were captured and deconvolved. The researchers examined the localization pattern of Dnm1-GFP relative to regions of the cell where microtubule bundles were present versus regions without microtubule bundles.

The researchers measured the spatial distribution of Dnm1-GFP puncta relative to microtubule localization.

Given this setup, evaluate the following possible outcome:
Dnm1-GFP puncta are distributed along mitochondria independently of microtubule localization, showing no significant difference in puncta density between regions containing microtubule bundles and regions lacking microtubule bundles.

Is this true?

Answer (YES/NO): NO